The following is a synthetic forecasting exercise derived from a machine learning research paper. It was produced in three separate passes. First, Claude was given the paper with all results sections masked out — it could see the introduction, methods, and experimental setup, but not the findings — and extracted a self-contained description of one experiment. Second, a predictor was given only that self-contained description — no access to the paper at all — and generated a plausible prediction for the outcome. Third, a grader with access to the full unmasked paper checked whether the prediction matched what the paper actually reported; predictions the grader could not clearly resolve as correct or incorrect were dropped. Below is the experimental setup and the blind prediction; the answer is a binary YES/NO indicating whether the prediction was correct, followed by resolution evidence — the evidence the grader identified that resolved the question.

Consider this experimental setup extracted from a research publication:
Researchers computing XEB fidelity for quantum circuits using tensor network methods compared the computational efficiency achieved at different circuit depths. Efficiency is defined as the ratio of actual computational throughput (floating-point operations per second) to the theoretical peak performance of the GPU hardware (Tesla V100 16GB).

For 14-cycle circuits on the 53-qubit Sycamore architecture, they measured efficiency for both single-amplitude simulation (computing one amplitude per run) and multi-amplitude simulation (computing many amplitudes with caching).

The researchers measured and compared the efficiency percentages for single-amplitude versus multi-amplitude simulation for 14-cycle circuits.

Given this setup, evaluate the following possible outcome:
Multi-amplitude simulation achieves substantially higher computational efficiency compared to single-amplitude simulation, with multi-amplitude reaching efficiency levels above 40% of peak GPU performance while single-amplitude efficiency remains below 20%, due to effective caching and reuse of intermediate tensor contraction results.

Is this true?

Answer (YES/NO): NO